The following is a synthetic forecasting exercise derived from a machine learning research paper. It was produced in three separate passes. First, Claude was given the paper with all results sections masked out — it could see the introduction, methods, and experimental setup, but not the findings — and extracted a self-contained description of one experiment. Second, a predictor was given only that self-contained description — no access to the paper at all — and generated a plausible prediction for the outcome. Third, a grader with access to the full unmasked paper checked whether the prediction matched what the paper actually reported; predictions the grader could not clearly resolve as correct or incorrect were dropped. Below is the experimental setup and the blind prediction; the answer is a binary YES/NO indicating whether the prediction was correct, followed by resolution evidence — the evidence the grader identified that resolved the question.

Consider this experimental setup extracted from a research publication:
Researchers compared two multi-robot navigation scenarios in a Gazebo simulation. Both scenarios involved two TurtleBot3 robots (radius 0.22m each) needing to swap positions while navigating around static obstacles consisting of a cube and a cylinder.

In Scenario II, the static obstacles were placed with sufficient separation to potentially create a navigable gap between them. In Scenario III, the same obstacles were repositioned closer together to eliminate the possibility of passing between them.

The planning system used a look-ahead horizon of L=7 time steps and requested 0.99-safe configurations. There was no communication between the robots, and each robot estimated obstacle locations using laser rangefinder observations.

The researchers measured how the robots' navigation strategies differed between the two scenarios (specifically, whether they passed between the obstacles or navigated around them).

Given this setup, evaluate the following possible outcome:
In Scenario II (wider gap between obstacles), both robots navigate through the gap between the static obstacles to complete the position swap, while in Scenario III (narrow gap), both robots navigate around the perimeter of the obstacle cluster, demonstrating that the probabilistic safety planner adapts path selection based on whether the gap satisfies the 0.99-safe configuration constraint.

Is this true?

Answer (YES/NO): YES